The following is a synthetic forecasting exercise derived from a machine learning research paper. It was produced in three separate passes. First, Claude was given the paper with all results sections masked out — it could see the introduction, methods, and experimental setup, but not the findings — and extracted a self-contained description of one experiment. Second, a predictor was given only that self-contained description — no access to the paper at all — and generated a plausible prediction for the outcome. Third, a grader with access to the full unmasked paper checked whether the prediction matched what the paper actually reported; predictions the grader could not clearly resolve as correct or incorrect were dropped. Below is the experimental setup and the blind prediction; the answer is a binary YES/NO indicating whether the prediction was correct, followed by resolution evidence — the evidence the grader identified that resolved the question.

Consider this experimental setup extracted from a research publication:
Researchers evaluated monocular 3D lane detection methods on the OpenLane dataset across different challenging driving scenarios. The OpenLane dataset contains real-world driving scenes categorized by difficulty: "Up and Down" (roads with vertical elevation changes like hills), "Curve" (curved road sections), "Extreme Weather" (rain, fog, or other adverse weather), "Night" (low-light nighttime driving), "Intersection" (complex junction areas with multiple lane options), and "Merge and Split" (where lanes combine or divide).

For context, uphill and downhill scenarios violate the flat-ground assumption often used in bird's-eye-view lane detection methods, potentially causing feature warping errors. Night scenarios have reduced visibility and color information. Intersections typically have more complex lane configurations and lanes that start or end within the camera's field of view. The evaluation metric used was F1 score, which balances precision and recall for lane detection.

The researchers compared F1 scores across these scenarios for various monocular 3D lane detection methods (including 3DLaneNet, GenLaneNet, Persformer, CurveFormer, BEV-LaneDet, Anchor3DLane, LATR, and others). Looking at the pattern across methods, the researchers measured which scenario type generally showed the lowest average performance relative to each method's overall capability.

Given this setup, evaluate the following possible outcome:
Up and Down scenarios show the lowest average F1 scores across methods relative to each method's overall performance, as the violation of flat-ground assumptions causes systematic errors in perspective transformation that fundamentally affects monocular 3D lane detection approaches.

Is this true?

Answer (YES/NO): NO